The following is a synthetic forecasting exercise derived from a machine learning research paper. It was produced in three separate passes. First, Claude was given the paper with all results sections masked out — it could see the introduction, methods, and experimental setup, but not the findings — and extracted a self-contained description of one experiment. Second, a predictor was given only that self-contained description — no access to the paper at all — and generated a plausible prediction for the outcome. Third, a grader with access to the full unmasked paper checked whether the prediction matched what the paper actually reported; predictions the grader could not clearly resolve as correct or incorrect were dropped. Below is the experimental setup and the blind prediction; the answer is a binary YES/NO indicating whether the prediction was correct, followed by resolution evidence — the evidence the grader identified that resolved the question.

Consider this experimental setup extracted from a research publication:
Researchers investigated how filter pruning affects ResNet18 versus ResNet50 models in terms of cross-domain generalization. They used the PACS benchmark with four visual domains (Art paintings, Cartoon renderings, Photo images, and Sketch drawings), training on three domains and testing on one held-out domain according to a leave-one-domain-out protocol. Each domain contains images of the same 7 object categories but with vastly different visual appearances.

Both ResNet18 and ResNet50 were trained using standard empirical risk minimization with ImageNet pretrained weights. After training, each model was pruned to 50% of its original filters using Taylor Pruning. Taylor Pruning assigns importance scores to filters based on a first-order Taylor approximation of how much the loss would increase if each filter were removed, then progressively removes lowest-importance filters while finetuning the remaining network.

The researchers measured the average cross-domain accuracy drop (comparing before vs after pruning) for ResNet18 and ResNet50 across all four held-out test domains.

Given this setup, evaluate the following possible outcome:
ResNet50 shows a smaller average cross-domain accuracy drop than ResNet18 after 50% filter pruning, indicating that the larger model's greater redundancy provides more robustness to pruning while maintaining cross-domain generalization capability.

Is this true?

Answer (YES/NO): NO